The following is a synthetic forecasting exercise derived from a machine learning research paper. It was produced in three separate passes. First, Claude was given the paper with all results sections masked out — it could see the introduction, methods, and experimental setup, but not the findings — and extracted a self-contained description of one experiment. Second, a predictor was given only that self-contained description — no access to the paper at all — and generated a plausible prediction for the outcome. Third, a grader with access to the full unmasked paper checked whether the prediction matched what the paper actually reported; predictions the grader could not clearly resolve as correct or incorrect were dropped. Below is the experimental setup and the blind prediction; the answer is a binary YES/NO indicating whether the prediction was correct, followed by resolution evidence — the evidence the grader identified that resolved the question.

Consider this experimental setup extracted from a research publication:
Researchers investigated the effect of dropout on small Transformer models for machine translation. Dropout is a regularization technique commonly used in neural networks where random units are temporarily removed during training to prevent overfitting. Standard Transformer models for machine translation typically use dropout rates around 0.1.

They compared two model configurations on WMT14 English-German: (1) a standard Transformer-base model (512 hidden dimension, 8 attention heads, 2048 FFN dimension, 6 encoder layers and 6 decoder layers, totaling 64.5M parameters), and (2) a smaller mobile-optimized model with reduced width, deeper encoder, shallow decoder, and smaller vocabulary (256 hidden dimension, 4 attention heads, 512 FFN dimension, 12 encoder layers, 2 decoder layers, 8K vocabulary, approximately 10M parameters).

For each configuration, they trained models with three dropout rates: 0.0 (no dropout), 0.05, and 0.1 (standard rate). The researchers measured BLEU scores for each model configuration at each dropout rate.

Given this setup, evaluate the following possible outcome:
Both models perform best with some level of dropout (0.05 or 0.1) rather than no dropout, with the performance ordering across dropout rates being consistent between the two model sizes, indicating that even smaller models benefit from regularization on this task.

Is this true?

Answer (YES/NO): NO